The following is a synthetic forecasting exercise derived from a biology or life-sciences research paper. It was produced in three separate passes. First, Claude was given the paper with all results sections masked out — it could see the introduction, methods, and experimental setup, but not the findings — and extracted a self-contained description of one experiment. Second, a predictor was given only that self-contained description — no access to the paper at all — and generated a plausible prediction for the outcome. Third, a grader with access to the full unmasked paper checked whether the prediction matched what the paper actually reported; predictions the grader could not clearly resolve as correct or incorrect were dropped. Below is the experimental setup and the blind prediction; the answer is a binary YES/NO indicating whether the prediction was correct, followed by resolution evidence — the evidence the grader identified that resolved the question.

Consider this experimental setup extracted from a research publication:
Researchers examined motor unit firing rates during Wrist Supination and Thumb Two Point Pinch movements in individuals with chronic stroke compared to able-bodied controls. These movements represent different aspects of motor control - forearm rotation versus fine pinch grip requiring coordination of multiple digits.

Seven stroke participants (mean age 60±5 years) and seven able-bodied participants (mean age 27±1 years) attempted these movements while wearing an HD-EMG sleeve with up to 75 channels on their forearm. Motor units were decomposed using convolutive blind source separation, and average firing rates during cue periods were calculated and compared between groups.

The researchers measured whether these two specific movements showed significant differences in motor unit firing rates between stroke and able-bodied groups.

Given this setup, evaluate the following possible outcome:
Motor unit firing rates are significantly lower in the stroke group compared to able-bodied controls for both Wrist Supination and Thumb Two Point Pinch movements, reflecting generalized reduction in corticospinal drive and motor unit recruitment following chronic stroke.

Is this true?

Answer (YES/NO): NO